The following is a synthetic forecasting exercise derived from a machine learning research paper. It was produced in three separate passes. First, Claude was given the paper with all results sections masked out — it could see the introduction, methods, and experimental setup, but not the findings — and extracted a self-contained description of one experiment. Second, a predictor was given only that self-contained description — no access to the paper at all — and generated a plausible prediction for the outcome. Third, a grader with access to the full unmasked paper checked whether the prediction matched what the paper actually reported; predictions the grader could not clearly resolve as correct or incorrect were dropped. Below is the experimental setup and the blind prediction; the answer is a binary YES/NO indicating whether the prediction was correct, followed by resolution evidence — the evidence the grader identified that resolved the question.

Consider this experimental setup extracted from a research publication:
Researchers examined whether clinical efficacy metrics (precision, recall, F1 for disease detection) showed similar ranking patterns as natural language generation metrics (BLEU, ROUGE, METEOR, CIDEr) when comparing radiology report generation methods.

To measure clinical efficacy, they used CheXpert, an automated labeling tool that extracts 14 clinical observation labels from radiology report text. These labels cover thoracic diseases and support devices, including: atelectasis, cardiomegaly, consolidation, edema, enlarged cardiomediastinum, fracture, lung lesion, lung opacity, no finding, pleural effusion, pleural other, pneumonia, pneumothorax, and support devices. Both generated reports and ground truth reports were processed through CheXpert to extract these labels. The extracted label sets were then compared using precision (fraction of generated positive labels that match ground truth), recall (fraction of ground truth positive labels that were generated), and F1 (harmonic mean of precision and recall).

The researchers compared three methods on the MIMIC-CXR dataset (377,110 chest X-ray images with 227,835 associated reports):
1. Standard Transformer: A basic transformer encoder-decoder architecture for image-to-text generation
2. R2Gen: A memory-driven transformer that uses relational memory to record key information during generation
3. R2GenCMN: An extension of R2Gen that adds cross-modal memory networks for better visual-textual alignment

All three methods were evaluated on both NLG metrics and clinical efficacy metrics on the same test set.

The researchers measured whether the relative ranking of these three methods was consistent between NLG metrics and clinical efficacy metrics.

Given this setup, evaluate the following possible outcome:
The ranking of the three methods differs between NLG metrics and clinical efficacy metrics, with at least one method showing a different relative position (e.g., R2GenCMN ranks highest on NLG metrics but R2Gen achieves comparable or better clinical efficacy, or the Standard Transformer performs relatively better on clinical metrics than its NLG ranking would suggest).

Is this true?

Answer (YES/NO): NO